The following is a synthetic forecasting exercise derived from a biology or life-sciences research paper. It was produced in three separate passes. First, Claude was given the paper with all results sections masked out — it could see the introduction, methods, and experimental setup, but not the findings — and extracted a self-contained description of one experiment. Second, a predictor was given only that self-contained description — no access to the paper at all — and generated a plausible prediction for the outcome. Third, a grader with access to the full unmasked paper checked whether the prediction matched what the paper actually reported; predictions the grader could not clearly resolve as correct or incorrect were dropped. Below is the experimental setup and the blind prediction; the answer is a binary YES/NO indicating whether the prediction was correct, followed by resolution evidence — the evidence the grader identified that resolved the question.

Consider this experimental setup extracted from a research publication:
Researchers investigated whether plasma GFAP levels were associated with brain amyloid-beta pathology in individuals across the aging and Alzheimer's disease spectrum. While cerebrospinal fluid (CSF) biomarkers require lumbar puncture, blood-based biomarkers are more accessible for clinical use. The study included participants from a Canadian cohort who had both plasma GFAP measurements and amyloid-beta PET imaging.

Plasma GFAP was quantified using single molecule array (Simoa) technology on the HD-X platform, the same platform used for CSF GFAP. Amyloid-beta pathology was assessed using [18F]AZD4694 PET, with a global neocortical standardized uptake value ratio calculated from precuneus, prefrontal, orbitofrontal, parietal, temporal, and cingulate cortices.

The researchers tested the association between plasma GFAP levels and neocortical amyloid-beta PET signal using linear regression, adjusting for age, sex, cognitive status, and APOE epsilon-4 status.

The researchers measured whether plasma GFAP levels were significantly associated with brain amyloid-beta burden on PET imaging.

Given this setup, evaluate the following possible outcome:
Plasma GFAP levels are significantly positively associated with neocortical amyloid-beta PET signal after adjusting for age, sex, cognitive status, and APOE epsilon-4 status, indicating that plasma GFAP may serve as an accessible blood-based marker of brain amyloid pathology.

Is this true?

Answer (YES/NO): YES